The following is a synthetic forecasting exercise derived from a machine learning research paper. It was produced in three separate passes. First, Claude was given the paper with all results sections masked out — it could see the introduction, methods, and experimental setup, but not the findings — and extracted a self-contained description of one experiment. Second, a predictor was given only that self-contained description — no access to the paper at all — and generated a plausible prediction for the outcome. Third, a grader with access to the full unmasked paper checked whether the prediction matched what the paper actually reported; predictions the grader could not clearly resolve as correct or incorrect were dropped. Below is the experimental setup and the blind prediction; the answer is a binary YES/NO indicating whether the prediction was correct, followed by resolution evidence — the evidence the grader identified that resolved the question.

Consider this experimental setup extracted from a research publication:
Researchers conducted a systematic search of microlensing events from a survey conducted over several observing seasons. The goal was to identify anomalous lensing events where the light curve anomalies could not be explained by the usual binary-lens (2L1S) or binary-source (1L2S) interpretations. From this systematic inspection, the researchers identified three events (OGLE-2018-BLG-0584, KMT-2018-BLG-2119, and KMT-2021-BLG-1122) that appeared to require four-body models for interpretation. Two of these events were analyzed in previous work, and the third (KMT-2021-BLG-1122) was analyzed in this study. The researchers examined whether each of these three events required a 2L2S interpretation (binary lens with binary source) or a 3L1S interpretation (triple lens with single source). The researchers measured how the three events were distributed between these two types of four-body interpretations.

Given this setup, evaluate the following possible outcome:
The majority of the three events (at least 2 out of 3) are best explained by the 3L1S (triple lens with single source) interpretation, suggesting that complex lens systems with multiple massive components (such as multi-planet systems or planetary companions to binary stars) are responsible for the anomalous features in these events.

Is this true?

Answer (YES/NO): NO